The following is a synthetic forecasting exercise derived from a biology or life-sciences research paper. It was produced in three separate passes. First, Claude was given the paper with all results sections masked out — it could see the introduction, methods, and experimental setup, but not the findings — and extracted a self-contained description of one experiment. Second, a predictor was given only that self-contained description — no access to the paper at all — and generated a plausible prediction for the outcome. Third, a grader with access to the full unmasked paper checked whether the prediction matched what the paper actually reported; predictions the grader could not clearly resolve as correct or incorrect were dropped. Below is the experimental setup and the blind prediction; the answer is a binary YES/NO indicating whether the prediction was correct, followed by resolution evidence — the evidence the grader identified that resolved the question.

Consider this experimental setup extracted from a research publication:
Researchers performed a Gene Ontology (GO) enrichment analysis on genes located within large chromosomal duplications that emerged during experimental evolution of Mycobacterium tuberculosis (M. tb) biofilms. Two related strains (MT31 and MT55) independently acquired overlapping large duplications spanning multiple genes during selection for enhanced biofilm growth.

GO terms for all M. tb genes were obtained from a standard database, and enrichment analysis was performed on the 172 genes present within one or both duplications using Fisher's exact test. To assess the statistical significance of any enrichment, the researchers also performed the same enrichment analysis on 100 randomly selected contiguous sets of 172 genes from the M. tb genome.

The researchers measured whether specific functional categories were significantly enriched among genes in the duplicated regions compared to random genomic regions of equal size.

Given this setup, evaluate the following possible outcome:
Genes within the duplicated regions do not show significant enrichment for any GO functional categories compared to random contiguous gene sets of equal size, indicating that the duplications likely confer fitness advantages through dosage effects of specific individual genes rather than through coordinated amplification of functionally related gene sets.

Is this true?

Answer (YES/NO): YES